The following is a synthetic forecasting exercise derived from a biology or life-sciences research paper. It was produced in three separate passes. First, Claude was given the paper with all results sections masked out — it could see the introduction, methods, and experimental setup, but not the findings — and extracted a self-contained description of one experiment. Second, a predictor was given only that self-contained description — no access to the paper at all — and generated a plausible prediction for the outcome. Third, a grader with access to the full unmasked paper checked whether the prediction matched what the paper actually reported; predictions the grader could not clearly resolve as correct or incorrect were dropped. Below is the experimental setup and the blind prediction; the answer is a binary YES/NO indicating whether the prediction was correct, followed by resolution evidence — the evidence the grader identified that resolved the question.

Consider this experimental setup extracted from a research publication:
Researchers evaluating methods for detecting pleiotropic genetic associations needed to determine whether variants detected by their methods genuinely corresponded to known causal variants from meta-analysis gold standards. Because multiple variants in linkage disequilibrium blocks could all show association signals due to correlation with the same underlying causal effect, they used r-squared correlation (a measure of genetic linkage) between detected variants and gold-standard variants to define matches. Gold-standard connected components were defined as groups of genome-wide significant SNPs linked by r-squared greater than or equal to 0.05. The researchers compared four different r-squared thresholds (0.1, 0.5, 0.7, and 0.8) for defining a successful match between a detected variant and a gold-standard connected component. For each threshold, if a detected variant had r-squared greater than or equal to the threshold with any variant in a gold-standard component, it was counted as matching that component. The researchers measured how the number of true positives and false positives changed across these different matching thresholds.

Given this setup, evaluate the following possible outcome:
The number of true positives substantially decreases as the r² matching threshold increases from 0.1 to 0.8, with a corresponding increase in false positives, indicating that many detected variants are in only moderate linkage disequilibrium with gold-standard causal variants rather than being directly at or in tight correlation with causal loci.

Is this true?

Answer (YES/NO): NO